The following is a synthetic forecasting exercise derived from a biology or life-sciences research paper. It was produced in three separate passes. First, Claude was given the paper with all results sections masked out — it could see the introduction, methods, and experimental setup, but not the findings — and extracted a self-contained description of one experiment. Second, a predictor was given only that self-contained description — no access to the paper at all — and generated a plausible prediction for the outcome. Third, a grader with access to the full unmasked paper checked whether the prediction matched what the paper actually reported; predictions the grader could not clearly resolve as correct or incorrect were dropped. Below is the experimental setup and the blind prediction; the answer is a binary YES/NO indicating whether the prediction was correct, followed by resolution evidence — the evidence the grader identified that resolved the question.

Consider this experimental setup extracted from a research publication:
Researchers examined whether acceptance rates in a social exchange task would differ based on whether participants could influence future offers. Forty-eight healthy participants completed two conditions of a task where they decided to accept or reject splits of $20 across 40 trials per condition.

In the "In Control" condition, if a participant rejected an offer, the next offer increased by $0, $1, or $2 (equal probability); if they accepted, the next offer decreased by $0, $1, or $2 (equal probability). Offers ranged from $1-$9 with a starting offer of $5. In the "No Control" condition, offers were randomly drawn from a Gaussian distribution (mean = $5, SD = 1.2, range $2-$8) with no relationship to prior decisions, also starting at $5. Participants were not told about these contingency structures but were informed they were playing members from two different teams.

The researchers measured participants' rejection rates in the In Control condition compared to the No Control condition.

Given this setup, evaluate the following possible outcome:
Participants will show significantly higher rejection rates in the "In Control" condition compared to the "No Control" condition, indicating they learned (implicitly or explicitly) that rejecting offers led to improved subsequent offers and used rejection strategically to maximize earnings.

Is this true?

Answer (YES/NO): NO